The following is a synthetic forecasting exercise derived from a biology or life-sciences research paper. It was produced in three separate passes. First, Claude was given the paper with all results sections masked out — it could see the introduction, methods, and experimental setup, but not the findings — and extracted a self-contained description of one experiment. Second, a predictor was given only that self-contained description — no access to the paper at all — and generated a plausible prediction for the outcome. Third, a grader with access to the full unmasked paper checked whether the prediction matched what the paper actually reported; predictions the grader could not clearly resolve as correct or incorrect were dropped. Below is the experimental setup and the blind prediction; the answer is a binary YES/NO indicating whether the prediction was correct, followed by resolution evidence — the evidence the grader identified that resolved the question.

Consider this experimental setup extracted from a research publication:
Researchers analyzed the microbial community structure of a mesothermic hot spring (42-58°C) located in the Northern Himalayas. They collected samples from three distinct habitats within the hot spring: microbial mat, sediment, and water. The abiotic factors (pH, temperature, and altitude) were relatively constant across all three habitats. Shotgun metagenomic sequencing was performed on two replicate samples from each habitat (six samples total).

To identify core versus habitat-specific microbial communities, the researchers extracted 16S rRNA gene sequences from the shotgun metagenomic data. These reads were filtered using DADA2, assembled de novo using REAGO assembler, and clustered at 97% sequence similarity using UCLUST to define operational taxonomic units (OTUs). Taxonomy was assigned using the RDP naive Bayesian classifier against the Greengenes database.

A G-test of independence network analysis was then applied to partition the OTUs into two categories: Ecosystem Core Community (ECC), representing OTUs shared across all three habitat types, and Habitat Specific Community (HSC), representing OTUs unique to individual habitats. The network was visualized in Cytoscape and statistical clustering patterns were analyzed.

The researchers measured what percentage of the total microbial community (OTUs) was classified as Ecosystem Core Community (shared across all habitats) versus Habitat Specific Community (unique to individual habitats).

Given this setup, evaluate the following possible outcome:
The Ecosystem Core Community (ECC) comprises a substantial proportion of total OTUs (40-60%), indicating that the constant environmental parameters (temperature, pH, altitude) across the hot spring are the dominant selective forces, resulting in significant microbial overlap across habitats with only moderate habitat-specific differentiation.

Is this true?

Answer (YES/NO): NO